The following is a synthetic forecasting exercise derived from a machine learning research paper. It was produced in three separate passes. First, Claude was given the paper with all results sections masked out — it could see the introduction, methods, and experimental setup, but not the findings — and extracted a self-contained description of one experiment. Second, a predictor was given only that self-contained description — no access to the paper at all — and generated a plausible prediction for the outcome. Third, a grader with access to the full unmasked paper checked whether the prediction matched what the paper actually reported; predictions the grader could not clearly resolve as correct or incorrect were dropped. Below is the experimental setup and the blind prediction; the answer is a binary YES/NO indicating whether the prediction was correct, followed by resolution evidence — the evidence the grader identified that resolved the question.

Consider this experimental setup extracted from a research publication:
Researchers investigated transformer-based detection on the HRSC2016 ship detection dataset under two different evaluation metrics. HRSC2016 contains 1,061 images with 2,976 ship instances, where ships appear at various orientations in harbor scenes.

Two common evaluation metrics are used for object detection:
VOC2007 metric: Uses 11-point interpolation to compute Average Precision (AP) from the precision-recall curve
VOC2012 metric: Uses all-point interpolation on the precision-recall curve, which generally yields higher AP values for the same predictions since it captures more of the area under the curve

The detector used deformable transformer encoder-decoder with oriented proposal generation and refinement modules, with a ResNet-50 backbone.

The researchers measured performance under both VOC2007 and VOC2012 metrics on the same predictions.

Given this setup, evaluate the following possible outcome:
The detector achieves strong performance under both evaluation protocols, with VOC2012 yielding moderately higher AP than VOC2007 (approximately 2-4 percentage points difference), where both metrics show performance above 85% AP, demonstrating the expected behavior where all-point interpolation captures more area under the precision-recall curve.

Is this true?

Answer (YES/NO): NO